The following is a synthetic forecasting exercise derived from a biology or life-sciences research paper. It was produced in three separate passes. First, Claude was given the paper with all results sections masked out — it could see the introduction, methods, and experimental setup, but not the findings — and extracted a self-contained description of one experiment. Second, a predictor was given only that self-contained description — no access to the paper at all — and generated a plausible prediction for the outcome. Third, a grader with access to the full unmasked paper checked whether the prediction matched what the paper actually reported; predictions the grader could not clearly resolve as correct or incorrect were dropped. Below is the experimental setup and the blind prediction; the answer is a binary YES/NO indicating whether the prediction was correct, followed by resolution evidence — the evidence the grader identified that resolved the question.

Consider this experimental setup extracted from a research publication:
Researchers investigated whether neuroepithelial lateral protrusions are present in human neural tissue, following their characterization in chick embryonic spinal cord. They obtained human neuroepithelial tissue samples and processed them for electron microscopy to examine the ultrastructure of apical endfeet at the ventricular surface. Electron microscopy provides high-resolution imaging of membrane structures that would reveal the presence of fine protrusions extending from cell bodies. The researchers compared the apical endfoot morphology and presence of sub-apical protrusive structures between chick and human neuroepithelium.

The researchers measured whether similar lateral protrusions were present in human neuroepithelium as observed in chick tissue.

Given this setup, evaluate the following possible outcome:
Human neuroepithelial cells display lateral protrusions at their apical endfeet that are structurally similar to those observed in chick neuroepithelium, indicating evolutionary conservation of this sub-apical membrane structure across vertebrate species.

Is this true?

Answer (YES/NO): YES